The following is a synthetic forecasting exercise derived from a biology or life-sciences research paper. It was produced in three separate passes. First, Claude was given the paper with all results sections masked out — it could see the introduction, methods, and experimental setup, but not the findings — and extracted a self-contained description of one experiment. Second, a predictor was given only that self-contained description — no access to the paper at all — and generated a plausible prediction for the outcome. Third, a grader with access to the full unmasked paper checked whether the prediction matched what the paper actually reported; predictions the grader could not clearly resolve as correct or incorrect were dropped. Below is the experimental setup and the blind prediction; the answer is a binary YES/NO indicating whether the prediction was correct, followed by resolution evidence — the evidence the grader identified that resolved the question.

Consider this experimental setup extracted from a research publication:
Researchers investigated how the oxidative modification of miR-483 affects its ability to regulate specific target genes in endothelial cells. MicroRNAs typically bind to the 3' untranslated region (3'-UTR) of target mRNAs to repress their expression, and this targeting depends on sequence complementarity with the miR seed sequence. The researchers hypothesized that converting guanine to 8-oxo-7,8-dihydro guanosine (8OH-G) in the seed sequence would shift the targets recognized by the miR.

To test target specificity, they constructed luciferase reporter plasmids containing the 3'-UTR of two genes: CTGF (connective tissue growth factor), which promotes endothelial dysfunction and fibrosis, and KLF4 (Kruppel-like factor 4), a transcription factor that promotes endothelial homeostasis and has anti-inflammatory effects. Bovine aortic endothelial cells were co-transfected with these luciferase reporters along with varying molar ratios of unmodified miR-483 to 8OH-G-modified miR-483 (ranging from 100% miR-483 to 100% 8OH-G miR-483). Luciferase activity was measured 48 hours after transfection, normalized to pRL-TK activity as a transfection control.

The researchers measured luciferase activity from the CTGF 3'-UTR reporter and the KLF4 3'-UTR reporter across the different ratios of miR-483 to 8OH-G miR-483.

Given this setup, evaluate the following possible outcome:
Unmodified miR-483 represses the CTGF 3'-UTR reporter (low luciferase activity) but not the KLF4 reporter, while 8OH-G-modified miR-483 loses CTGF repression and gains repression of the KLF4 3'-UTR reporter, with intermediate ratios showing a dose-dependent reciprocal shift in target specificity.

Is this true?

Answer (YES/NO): YES